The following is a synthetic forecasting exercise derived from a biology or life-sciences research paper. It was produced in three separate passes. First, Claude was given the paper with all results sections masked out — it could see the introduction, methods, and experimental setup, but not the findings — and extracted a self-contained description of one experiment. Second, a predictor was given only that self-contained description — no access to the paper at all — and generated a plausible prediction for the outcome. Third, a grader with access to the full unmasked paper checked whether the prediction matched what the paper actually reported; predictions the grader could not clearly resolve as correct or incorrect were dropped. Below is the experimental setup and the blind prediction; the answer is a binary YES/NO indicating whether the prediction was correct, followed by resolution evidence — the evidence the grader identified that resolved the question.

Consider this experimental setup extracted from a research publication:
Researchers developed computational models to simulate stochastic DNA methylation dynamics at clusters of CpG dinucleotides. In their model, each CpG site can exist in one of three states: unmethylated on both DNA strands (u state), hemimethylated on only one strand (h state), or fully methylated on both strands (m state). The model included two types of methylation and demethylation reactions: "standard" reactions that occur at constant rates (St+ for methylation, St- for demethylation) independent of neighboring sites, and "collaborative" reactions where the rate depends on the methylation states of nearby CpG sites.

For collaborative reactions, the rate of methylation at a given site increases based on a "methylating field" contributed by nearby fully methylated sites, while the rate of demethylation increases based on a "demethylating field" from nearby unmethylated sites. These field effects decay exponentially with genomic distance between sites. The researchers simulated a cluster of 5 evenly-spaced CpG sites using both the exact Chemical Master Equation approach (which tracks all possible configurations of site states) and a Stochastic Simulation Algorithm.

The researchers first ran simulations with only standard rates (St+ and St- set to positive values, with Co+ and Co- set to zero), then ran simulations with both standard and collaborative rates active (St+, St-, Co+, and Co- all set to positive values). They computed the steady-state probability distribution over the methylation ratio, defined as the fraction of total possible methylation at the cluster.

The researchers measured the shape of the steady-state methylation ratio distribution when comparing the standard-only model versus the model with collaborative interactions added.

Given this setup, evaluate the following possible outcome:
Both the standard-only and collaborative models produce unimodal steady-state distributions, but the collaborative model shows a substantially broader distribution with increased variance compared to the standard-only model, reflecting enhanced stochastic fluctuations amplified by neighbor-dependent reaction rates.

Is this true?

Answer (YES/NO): NO